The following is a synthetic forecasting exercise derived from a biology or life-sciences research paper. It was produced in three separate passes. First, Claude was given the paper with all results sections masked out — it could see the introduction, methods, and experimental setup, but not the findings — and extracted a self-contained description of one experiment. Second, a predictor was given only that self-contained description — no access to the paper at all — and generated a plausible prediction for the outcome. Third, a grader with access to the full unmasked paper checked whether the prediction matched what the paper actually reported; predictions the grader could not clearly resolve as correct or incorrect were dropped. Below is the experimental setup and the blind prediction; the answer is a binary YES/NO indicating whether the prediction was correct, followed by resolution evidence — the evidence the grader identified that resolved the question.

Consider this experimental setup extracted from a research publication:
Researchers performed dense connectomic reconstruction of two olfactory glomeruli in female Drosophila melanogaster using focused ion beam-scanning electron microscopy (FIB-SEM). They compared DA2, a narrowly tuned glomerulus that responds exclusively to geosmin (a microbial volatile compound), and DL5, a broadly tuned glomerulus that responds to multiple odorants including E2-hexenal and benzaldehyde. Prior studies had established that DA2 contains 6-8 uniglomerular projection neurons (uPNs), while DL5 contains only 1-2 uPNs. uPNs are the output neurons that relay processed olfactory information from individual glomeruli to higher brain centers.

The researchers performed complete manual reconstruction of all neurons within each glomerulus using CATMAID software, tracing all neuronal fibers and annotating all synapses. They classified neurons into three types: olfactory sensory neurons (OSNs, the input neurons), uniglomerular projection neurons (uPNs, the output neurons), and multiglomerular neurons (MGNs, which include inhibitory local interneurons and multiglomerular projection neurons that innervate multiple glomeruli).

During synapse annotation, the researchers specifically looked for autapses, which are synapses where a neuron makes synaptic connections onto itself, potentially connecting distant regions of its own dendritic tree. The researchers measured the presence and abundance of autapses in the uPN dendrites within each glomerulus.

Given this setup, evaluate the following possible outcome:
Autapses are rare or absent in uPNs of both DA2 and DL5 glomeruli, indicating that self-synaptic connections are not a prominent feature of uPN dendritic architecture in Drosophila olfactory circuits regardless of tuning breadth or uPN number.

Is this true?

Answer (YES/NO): NO